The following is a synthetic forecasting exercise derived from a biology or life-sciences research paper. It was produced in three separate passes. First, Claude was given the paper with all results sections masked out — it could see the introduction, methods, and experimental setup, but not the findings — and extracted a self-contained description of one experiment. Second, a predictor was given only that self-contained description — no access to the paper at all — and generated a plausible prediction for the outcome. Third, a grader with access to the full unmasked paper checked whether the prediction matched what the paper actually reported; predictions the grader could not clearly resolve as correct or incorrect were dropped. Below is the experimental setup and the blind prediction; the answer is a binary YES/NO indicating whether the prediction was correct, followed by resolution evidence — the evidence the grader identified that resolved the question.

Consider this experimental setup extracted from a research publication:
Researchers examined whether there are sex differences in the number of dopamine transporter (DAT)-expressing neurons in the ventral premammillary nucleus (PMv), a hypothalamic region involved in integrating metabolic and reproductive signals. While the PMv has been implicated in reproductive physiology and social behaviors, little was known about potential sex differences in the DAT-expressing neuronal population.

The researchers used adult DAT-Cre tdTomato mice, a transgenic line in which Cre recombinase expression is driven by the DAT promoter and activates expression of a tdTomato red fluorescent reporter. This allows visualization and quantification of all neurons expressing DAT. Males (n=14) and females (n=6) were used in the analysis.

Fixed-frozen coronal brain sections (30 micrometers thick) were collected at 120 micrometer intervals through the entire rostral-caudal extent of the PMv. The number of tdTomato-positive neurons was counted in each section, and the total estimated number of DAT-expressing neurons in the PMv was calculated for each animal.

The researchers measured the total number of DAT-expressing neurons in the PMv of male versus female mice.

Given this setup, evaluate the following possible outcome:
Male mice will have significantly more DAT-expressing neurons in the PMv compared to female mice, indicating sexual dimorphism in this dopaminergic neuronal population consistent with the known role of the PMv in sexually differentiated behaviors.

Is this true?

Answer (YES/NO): NO